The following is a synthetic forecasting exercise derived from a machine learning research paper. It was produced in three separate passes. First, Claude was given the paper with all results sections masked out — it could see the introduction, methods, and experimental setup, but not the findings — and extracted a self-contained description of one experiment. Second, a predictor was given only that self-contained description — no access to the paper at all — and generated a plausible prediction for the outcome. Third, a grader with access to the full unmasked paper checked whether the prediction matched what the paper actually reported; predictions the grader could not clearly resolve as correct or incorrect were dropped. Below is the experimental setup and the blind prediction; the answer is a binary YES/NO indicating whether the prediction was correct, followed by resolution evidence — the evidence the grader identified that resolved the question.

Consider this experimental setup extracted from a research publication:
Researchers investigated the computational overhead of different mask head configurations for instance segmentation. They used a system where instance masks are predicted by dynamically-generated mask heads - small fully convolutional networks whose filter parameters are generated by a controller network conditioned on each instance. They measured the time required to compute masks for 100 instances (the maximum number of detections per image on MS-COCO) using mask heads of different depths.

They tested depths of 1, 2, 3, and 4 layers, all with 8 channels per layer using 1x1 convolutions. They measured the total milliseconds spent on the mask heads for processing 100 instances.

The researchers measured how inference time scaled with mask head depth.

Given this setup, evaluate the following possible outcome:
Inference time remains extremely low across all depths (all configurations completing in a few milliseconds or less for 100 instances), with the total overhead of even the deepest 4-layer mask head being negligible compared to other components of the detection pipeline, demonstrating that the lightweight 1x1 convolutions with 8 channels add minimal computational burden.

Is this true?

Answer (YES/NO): YES